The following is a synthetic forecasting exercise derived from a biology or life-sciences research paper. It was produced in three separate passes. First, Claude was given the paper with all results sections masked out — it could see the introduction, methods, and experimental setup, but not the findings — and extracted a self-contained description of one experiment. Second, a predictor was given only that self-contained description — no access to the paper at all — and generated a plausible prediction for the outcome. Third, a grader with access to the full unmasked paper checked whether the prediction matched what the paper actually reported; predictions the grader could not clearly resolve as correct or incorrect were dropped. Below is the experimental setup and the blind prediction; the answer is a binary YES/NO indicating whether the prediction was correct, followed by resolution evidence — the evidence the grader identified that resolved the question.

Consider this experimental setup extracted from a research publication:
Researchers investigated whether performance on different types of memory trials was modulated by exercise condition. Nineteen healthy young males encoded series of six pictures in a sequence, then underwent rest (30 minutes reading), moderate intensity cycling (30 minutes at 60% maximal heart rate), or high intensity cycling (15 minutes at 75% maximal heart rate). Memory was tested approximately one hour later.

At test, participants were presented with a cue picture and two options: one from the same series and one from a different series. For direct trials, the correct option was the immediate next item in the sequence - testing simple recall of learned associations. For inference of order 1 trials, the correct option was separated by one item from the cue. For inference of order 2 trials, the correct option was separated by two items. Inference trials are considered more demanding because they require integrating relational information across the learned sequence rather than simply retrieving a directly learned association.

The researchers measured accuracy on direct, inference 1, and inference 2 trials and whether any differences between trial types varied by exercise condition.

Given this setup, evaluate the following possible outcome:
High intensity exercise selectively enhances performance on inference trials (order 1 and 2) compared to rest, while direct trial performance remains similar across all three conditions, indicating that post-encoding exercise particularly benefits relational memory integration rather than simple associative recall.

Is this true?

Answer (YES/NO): NO